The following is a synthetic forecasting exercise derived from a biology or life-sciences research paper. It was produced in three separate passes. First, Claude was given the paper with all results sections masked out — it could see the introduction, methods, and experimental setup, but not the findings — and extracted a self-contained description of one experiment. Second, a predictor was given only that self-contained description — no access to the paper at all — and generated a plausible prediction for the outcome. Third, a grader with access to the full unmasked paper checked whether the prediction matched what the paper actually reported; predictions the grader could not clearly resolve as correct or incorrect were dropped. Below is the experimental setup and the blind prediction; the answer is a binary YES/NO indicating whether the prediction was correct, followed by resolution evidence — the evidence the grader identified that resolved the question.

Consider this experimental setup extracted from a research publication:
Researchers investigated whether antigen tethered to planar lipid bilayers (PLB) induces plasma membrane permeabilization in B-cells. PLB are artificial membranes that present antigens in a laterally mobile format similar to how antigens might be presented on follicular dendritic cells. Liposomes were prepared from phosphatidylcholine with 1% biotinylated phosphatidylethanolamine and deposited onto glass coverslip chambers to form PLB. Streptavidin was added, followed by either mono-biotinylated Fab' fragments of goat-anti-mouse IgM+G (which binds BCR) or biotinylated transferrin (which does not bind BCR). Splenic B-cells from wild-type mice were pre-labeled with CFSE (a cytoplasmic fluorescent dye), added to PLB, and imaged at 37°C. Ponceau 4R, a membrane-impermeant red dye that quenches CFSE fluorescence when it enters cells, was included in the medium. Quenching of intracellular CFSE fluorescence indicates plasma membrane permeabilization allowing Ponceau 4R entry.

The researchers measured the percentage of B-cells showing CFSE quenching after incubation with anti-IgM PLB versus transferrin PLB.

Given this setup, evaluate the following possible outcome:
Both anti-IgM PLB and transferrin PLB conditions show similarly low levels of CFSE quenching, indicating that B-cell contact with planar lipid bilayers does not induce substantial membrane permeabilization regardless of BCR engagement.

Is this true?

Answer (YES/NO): NO